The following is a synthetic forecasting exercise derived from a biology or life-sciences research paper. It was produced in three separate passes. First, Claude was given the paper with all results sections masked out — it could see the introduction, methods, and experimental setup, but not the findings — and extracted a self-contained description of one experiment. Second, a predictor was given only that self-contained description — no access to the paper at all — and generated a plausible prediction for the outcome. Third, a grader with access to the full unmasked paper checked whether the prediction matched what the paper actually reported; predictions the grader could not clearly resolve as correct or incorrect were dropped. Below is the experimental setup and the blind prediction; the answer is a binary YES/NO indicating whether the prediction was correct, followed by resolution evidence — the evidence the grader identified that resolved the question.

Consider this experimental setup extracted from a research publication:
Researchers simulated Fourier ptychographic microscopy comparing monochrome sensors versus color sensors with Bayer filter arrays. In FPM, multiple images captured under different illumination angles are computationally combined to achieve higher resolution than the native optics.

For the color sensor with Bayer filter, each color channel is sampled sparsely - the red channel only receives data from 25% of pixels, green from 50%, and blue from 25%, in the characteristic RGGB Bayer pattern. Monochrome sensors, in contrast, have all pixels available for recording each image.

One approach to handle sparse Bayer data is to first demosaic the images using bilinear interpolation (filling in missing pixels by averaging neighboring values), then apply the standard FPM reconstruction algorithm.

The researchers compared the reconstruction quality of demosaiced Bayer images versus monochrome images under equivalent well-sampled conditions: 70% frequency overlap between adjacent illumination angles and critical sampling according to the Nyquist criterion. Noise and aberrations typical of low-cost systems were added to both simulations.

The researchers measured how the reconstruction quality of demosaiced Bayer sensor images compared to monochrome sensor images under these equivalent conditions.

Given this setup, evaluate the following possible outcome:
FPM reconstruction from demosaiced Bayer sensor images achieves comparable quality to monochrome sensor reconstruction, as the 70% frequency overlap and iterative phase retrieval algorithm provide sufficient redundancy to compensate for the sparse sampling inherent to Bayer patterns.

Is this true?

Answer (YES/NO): NO